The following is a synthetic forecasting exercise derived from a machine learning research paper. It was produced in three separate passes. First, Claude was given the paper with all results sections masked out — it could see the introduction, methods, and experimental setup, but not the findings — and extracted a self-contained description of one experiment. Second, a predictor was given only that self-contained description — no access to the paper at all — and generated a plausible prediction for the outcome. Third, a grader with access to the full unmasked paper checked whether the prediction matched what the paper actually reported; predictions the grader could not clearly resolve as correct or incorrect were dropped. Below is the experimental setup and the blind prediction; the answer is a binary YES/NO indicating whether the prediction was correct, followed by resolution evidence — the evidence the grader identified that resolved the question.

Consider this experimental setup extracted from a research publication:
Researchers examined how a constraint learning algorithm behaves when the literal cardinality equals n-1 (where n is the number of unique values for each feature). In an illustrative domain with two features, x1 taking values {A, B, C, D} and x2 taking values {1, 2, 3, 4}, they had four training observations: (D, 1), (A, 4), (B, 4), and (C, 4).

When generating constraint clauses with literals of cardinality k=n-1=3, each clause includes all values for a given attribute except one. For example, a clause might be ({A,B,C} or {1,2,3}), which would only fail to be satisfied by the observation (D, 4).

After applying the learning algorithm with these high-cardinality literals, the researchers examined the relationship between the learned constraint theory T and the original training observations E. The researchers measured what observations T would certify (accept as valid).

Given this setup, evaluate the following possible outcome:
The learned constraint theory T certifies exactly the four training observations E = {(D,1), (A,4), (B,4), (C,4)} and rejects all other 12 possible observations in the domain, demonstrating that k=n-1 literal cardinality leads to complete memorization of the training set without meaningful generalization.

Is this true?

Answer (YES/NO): YES